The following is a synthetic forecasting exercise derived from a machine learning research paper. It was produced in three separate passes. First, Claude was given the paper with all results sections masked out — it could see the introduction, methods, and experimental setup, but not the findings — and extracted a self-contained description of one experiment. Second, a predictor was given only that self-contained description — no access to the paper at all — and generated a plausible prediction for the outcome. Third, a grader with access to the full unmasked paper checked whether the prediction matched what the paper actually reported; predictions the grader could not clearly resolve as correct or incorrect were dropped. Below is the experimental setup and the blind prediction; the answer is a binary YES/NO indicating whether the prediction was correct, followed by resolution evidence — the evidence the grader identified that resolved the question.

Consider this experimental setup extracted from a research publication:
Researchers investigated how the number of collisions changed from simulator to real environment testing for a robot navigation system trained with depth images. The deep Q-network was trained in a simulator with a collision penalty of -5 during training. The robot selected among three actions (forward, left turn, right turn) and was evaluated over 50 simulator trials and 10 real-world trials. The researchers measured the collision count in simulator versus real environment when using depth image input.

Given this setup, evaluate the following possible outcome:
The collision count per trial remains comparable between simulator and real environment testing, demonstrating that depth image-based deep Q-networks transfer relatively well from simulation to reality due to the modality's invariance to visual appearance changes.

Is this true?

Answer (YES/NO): NO